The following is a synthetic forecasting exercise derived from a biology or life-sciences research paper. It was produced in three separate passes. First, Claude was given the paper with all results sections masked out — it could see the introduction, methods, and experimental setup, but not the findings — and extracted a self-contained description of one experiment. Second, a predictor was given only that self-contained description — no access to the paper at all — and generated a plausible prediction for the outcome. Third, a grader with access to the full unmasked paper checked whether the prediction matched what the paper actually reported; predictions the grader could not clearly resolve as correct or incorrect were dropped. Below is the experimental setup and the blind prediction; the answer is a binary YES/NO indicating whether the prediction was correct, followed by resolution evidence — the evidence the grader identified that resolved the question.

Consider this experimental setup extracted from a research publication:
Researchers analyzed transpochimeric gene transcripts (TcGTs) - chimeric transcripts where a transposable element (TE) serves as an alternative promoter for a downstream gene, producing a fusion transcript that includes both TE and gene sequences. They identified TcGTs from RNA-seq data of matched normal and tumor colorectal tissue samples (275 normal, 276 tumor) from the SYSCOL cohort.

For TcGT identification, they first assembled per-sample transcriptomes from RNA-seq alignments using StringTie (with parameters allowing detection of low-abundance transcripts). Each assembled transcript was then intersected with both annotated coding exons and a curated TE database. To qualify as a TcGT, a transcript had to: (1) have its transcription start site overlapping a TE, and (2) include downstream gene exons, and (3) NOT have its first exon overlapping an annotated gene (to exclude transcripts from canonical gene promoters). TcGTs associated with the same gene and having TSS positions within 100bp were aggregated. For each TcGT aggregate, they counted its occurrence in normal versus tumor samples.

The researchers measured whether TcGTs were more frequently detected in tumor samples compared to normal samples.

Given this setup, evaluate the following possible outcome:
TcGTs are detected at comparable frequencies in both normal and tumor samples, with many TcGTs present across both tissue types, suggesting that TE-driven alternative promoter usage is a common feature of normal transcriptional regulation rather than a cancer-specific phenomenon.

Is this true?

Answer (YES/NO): NO